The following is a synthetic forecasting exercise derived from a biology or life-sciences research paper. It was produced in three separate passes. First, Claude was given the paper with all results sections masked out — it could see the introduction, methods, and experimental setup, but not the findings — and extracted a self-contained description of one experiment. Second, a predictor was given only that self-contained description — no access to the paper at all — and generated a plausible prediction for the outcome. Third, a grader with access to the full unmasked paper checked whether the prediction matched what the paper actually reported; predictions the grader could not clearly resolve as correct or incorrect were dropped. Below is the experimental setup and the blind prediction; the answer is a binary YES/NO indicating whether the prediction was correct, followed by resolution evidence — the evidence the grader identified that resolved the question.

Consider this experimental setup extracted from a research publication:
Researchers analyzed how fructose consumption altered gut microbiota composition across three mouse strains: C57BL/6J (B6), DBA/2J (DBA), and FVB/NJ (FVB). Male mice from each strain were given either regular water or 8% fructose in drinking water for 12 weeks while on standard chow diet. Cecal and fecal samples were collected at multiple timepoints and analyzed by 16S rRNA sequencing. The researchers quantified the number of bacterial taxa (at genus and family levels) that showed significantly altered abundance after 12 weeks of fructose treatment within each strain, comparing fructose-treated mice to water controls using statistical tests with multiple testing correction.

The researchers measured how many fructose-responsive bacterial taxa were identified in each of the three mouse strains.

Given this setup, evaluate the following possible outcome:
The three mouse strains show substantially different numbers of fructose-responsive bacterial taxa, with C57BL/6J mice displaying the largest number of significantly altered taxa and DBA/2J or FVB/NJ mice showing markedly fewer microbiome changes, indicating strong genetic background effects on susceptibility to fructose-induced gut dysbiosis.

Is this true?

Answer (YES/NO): YES